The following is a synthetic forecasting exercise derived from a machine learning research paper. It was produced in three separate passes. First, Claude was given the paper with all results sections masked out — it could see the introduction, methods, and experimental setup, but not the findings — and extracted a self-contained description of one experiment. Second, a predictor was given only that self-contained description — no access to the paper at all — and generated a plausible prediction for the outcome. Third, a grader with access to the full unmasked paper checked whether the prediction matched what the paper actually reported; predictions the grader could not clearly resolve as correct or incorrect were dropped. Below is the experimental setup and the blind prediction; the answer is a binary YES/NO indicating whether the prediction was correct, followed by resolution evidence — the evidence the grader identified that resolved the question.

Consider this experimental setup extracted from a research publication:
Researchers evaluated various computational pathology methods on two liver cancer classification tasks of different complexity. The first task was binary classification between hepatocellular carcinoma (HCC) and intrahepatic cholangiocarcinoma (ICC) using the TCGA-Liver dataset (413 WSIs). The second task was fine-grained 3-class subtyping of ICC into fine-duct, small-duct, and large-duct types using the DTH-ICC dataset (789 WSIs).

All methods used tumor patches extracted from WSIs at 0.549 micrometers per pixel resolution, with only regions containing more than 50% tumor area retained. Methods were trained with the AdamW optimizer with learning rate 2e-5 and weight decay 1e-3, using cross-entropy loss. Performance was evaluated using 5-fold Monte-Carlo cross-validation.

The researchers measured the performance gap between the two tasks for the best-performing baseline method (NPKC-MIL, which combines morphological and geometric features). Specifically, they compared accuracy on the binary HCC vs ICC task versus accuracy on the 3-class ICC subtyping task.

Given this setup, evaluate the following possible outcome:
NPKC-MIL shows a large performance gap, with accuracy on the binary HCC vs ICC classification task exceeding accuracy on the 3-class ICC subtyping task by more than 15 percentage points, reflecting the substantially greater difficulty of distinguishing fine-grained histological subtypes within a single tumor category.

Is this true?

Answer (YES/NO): YES